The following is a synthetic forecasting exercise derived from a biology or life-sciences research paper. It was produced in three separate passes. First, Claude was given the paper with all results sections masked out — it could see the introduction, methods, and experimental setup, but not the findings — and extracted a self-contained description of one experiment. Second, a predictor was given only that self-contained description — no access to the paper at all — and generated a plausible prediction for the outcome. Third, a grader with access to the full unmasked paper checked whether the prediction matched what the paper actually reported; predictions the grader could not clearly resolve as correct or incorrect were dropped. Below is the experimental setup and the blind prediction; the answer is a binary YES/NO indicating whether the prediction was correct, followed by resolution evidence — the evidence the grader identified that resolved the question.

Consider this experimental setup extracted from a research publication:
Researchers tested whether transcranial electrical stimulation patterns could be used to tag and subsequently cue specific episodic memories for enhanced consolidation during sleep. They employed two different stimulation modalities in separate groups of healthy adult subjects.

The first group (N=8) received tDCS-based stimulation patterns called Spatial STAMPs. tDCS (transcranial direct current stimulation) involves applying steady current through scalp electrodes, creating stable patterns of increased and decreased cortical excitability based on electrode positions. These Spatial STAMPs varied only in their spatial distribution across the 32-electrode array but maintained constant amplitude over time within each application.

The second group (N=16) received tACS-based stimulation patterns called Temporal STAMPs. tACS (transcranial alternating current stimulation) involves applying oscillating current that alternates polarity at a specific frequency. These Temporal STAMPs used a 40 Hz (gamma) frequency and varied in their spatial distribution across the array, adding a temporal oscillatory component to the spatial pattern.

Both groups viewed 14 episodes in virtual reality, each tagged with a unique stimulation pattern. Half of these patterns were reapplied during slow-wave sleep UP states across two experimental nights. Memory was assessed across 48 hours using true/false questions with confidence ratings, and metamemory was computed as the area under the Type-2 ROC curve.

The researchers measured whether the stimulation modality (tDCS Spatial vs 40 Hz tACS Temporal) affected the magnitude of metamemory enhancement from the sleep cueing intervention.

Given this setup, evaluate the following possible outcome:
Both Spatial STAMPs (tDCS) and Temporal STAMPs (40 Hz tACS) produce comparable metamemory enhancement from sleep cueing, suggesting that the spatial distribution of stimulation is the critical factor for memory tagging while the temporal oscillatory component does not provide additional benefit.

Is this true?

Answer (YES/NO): NO